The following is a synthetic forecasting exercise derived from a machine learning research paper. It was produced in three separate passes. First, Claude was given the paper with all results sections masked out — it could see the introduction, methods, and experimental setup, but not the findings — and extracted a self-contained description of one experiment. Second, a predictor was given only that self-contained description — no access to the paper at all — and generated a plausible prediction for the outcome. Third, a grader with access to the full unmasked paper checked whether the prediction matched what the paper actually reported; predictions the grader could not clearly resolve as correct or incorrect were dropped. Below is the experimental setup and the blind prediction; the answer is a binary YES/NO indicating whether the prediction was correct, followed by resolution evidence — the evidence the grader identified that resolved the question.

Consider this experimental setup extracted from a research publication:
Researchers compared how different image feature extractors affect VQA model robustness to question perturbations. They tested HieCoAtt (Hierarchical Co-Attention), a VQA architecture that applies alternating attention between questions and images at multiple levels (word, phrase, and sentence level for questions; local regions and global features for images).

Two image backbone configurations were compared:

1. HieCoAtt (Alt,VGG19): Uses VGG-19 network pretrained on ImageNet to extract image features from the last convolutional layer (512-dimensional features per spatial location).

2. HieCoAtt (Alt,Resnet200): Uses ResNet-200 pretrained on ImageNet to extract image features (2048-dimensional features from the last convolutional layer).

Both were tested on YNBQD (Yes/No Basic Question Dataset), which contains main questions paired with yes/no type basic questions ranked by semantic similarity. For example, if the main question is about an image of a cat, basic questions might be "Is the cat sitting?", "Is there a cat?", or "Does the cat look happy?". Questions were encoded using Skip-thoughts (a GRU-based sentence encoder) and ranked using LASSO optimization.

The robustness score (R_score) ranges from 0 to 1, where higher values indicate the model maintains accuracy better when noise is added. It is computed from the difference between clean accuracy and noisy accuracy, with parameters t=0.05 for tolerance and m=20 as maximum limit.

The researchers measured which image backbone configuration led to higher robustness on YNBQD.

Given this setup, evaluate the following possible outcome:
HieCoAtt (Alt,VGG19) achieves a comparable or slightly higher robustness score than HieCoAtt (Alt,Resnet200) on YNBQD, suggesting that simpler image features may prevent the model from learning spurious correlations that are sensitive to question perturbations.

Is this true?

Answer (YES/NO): NO